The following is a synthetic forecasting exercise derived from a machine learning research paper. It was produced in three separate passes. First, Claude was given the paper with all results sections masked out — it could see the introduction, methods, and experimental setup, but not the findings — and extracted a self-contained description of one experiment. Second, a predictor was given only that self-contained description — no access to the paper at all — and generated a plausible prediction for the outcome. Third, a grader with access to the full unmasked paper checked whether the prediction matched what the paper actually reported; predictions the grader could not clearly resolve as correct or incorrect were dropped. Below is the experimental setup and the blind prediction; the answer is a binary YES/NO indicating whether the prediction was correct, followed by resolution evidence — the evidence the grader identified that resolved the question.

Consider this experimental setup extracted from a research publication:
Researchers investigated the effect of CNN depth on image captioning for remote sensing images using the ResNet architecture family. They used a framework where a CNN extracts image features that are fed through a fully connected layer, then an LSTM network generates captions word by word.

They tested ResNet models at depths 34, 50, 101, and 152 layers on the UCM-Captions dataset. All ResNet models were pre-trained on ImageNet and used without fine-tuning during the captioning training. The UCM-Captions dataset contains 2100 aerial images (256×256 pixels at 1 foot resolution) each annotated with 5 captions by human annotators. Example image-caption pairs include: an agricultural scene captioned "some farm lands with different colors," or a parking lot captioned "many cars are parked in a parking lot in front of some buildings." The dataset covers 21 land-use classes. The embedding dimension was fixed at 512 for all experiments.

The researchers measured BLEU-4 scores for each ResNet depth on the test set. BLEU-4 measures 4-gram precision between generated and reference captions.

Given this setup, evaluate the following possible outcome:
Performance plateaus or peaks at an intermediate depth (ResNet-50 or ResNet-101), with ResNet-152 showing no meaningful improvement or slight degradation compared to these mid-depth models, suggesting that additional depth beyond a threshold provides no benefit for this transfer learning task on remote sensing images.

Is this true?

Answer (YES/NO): YES